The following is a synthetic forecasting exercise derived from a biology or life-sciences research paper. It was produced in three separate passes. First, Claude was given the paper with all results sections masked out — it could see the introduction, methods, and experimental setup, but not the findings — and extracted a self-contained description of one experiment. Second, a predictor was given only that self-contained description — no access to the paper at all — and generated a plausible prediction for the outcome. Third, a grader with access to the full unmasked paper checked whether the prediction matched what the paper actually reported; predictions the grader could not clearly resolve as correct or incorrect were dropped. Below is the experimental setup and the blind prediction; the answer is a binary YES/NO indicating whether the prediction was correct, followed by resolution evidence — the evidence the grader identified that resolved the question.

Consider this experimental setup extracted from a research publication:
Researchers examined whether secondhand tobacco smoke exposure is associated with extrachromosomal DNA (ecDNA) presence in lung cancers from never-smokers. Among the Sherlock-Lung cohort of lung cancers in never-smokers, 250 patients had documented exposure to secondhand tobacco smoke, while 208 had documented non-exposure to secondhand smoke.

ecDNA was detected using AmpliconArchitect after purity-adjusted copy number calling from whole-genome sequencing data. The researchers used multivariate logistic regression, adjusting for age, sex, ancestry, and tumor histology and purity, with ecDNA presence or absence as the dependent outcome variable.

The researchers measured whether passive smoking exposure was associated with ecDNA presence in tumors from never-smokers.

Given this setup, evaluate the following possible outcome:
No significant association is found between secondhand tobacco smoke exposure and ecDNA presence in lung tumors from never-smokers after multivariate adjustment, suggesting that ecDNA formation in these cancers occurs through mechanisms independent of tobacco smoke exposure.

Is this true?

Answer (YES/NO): YES